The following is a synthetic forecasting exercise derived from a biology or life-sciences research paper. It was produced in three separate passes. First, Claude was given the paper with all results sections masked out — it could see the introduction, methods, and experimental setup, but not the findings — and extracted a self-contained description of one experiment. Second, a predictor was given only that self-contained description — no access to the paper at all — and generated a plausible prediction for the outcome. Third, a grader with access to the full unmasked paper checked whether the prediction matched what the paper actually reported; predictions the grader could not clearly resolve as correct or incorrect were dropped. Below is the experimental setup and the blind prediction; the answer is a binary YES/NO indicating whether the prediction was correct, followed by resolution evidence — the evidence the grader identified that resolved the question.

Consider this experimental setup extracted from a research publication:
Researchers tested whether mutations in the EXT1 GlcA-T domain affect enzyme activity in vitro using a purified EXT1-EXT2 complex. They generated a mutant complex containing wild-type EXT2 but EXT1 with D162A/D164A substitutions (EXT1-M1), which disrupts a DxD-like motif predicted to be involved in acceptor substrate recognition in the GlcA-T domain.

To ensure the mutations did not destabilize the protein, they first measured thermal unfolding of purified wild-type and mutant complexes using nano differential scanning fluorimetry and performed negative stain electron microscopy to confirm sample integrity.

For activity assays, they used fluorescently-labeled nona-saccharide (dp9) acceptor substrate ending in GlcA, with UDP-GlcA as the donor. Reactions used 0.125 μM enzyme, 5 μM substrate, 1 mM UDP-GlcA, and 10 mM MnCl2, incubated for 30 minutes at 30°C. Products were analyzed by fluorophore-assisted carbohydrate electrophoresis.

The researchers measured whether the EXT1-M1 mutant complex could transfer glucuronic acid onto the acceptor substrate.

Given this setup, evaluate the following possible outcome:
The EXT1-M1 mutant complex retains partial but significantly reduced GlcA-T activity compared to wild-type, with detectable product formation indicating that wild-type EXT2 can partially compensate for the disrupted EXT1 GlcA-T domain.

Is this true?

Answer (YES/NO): NO